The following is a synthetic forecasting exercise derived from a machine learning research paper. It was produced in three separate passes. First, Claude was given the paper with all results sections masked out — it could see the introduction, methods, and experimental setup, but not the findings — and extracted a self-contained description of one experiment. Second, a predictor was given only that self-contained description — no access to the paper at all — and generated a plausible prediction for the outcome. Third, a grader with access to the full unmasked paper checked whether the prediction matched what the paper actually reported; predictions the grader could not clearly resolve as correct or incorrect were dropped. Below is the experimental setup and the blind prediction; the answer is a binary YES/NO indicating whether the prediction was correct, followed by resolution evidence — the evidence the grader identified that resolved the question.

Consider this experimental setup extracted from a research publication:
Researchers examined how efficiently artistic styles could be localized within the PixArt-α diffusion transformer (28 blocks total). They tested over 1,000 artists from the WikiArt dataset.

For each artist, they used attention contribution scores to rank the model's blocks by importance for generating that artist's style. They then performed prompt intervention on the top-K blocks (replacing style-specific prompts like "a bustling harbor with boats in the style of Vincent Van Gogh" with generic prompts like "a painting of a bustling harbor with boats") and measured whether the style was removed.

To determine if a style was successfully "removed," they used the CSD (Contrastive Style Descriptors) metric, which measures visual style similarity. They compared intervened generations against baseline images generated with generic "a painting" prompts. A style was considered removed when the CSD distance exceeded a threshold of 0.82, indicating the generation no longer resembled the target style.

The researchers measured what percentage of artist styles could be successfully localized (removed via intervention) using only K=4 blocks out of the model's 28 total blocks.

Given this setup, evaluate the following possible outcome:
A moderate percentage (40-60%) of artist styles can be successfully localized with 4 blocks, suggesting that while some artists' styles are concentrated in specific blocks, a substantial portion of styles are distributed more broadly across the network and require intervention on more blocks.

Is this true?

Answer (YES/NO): NO